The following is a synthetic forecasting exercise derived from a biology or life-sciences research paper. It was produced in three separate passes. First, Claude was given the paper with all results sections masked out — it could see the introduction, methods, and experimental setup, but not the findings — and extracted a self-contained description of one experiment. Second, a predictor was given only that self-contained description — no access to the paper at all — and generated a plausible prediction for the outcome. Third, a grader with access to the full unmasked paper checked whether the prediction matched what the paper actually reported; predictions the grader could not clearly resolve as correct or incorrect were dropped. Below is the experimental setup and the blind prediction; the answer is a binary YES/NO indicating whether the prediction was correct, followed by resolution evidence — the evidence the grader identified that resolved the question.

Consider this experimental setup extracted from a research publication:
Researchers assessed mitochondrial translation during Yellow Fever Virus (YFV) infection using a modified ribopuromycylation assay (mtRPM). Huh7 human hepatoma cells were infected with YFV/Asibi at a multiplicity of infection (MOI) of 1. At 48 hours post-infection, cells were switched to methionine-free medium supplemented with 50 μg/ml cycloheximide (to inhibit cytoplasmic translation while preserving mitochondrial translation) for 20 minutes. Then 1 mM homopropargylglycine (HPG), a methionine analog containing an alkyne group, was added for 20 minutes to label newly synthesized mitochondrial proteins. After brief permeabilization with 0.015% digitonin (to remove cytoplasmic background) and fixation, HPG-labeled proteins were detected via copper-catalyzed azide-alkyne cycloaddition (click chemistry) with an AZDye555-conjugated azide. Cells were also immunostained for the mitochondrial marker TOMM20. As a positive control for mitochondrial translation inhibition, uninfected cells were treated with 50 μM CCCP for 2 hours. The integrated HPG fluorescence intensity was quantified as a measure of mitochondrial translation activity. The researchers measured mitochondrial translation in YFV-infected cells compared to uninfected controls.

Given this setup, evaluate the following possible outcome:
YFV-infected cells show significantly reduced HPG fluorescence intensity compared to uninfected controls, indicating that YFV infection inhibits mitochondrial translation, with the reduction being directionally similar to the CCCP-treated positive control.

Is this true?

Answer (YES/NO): YES